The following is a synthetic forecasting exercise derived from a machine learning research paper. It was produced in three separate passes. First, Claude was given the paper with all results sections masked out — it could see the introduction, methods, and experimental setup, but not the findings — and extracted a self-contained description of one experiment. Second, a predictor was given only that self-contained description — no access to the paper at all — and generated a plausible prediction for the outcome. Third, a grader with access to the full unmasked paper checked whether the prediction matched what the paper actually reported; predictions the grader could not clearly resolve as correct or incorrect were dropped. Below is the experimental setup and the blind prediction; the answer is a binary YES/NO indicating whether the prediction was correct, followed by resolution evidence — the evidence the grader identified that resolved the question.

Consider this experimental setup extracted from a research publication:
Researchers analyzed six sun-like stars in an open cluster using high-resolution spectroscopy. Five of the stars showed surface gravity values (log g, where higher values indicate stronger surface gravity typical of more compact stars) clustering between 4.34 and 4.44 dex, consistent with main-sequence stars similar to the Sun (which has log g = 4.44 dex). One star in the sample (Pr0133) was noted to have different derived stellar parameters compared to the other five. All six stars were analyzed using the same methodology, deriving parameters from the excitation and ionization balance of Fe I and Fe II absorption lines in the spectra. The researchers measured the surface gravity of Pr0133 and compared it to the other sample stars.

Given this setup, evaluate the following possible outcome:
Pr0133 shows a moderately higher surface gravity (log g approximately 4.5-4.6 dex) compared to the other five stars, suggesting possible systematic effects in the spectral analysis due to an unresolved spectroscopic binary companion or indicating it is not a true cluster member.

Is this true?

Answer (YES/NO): NO